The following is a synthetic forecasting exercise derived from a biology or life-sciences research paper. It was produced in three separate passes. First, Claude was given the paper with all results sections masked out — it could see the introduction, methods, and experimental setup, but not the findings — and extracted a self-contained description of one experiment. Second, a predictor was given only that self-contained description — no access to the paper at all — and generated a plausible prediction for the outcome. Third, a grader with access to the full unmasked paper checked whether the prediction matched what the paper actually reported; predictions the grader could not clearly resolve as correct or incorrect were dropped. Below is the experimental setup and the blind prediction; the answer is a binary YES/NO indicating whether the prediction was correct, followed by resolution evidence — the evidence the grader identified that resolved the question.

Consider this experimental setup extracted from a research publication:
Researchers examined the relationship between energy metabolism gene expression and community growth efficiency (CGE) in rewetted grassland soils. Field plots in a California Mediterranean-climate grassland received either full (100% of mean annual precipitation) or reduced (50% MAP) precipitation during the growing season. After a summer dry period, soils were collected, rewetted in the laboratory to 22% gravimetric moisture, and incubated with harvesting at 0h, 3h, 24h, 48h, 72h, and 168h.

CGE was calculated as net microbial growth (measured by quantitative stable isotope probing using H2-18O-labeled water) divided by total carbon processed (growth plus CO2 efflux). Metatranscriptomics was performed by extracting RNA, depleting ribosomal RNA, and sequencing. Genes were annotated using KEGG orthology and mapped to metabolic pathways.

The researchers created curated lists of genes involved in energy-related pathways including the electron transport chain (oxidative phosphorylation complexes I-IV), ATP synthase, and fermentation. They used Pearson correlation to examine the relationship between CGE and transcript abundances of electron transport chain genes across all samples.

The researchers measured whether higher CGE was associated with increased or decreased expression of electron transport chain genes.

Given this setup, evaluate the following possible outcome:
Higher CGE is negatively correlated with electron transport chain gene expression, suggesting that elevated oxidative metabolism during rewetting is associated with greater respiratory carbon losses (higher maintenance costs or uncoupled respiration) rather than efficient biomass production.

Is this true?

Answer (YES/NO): NO